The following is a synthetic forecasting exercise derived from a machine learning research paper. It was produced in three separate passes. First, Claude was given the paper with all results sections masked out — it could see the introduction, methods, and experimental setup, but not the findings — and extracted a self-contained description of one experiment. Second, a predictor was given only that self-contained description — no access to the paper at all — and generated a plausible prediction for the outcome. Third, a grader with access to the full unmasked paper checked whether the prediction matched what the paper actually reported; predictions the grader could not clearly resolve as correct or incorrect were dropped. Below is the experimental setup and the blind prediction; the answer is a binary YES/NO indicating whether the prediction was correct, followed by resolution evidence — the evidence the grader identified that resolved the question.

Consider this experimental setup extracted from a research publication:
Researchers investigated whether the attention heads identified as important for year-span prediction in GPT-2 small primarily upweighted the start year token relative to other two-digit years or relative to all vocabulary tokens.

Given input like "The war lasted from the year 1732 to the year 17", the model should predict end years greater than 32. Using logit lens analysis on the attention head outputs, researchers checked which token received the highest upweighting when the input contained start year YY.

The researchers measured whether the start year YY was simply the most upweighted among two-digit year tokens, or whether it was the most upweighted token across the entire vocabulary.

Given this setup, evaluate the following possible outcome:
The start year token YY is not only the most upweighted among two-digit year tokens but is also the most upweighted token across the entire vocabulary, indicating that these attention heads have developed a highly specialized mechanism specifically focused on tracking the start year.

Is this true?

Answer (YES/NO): YES